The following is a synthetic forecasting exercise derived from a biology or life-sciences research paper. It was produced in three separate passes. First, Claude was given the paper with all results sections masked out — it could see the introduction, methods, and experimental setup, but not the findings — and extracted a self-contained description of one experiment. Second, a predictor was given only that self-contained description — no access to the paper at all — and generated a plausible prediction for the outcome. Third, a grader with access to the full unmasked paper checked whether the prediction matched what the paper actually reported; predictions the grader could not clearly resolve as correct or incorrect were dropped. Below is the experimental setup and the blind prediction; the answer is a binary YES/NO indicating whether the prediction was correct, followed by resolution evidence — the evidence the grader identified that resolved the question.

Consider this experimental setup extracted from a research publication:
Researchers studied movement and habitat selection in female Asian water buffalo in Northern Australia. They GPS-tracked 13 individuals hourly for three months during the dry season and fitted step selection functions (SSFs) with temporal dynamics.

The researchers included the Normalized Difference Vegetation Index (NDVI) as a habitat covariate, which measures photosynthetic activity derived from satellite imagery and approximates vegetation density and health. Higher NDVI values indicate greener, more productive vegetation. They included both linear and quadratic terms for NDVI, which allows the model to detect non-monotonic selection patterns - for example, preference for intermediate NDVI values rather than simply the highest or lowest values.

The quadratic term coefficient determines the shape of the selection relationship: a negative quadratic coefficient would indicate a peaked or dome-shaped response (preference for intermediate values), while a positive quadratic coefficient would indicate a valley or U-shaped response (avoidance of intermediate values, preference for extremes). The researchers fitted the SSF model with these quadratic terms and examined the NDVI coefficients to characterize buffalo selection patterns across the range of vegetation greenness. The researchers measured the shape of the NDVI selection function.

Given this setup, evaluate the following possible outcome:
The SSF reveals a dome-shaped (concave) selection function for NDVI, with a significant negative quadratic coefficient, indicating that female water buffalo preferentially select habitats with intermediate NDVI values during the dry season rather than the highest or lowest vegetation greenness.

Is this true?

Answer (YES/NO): YES